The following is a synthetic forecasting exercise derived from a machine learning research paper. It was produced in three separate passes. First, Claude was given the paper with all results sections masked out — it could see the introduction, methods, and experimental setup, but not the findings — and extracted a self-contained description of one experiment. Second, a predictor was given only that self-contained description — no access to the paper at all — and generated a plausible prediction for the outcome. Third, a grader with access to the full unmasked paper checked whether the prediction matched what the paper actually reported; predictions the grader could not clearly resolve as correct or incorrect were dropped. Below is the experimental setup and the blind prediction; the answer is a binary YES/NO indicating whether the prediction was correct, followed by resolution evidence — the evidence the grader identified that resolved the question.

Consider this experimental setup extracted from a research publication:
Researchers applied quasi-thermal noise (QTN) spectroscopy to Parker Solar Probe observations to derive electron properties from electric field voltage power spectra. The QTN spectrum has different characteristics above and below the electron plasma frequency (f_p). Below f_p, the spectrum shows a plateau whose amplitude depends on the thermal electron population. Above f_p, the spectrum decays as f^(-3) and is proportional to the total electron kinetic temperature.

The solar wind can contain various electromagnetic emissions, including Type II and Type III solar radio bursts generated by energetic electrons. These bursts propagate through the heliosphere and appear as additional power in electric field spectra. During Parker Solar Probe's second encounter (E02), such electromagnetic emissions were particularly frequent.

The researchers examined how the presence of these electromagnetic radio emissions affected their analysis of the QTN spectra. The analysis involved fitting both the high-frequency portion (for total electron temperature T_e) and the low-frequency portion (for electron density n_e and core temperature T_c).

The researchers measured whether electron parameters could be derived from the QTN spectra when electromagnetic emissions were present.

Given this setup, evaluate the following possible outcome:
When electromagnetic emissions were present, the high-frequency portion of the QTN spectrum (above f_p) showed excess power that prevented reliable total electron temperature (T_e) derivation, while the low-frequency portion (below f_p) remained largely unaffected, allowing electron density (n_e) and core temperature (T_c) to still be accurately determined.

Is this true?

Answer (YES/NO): YES